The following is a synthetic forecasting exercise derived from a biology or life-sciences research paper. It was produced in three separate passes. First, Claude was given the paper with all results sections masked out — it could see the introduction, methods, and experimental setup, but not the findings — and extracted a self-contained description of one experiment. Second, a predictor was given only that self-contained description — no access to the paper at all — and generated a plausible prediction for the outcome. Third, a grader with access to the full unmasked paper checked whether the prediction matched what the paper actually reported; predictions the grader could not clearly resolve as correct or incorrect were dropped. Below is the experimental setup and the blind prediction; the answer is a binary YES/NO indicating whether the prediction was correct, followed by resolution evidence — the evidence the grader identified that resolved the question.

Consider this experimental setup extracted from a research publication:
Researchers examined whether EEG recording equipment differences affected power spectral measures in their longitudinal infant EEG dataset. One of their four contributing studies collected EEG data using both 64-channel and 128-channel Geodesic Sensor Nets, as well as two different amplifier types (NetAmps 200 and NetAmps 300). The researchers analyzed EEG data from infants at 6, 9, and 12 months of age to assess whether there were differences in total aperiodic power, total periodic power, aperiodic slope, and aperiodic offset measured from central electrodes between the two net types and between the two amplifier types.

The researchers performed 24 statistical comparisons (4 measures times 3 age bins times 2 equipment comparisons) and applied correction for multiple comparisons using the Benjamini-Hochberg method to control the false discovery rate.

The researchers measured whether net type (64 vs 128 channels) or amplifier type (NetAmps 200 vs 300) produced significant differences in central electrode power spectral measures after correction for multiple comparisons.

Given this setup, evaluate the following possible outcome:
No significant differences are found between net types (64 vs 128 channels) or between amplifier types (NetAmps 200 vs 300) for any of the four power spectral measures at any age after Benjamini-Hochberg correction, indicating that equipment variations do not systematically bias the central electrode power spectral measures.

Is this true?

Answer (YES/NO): YES